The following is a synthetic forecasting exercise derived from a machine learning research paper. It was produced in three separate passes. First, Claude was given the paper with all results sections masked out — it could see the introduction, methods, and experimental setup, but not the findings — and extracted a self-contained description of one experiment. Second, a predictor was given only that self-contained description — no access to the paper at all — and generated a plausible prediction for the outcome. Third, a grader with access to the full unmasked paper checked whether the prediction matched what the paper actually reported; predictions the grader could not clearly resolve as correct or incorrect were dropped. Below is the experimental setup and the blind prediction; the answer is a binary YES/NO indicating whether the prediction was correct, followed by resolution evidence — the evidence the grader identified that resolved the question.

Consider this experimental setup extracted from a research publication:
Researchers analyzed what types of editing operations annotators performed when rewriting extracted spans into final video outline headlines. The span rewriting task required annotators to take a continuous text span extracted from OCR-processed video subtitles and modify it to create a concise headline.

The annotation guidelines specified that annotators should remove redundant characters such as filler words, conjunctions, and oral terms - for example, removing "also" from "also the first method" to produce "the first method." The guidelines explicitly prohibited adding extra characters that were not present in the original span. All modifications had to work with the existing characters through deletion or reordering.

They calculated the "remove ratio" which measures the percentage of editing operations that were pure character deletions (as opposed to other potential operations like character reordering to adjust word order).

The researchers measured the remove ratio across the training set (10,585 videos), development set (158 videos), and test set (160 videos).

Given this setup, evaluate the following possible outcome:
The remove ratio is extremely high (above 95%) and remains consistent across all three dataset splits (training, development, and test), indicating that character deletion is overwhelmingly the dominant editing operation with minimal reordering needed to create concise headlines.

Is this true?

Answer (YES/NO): YES